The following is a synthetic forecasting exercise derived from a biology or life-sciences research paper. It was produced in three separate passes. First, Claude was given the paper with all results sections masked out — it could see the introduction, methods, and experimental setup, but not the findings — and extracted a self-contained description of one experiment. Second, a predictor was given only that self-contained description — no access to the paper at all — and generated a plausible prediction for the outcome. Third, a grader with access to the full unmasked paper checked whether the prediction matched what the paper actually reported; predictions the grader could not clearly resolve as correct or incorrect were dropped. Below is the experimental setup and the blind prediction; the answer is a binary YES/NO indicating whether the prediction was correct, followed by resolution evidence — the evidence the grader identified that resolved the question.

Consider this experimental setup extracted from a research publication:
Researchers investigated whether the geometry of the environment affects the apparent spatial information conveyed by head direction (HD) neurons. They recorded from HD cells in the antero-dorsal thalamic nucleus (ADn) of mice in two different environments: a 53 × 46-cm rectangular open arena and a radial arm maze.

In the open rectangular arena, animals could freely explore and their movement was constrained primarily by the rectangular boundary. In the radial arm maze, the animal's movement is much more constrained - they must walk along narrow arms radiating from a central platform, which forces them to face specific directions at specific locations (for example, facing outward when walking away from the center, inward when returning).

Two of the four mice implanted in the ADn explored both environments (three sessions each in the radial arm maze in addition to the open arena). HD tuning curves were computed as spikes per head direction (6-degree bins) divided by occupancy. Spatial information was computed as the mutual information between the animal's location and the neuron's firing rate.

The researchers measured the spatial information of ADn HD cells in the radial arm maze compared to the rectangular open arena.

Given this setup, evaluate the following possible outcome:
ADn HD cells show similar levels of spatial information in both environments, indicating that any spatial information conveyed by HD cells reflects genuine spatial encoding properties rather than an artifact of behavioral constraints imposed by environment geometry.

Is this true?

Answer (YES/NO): NO